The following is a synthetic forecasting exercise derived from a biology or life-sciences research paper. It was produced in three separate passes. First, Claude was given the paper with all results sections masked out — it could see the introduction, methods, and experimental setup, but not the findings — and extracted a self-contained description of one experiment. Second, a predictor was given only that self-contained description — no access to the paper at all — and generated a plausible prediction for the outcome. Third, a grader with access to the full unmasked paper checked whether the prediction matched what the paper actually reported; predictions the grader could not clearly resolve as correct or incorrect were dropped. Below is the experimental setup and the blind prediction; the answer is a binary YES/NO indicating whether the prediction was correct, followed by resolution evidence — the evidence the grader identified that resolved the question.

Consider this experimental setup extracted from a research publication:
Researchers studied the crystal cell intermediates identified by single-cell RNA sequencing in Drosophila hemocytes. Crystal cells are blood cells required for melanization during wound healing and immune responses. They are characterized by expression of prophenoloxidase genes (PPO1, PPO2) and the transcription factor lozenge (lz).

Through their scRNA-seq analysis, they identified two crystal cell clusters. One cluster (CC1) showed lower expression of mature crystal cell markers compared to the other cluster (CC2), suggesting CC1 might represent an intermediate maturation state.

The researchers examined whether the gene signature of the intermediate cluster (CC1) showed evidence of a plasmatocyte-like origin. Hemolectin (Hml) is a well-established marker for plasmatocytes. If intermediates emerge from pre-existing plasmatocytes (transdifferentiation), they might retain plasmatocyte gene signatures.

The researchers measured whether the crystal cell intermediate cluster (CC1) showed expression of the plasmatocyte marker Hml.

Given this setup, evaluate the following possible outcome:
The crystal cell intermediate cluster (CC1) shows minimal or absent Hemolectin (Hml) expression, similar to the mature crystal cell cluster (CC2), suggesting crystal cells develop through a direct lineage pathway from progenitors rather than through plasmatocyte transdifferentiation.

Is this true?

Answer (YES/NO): NO